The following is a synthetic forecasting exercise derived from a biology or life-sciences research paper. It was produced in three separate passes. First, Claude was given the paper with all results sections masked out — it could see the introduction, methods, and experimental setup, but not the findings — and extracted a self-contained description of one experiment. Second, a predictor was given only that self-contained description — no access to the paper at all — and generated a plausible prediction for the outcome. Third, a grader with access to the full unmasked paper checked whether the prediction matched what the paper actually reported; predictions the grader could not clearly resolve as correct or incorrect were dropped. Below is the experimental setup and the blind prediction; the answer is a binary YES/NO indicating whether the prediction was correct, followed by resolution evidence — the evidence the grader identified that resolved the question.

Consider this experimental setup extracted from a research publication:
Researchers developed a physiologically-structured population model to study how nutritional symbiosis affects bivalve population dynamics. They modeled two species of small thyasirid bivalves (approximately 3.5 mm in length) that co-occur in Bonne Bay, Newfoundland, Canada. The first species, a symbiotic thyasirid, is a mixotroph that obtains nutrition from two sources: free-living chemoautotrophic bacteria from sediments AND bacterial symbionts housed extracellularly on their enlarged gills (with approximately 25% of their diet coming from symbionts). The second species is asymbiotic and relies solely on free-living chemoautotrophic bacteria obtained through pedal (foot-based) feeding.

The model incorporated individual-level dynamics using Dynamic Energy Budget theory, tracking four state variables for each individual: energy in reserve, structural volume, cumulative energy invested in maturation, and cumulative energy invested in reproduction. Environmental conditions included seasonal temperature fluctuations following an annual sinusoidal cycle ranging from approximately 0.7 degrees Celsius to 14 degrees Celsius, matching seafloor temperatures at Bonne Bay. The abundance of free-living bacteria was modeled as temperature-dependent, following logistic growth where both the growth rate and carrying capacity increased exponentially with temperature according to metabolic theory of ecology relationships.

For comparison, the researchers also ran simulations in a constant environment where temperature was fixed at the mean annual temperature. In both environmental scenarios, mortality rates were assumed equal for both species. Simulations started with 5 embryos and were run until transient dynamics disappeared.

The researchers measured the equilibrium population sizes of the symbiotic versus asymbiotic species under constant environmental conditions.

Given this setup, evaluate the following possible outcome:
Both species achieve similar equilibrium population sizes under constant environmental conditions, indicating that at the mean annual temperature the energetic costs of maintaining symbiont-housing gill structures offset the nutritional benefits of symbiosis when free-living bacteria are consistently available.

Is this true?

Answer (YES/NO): NO